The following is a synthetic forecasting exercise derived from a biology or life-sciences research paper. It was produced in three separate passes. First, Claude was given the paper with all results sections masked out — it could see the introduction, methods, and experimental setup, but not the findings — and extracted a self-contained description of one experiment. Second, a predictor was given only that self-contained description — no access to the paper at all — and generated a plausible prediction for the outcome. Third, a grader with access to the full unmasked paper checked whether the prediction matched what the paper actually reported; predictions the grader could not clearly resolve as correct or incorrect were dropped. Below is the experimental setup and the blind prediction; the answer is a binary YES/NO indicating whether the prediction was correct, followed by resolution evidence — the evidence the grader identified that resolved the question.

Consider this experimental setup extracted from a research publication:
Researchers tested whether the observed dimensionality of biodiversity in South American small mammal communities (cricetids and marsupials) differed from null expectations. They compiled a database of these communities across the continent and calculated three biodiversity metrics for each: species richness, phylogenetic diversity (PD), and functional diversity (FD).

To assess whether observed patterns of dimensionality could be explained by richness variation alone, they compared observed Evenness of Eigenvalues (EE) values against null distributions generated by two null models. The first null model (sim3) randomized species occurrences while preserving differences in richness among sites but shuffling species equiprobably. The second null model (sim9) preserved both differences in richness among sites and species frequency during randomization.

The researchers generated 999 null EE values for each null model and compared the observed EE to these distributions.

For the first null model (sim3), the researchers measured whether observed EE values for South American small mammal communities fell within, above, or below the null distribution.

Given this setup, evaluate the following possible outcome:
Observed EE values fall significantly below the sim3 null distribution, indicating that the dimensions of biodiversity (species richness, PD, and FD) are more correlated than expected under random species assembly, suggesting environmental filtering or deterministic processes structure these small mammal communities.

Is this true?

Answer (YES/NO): NO